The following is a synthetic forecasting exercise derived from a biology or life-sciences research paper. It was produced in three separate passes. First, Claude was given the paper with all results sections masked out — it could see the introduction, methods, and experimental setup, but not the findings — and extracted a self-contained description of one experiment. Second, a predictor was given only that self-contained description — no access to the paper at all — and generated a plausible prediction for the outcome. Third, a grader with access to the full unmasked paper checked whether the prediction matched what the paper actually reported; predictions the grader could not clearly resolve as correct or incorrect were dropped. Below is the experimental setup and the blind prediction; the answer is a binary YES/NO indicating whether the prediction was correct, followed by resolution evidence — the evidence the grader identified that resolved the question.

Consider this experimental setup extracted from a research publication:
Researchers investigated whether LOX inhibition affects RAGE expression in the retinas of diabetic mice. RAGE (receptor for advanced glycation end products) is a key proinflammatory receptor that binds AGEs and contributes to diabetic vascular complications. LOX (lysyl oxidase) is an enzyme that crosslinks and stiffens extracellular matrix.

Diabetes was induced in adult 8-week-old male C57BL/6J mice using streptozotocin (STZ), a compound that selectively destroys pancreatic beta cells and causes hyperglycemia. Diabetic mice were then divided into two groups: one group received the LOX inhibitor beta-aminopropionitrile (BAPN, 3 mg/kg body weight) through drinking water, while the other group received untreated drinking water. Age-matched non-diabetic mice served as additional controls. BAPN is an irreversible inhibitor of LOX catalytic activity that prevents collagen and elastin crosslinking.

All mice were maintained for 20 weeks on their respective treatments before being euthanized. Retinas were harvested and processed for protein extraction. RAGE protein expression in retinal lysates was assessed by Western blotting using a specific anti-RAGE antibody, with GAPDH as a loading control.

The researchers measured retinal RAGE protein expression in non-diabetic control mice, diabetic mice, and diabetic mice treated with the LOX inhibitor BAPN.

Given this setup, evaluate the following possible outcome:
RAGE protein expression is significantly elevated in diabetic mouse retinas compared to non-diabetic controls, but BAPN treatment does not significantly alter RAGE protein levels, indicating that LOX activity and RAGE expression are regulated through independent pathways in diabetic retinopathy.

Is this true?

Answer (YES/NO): NO